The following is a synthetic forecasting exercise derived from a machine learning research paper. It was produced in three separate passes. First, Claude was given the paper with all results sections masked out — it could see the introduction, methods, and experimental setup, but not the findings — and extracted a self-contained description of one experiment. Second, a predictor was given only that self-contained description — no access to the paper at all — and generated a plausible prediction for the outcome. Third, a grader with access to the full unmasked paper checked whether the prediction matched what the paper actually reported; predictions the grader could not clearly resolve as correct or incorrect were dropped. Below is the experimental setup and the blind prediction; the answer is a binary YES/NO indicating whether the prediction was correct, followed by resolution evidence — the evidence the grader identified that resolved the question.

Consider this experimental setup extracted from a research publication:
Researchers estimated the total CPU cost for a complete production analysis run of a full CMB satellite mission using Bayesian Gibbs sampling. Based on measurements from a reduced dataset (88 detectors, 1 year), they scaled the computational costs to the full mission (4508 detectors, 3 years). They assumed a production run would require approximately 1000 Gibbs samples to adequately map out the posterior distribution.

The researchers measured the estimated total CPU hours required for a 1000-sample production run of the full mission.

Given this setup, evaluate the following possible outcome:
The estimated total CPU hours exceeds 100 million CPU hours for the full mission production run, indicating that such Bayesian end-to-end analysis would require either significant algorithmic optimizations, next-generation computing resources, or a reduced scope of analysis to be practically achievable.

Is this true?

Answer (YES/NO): NO